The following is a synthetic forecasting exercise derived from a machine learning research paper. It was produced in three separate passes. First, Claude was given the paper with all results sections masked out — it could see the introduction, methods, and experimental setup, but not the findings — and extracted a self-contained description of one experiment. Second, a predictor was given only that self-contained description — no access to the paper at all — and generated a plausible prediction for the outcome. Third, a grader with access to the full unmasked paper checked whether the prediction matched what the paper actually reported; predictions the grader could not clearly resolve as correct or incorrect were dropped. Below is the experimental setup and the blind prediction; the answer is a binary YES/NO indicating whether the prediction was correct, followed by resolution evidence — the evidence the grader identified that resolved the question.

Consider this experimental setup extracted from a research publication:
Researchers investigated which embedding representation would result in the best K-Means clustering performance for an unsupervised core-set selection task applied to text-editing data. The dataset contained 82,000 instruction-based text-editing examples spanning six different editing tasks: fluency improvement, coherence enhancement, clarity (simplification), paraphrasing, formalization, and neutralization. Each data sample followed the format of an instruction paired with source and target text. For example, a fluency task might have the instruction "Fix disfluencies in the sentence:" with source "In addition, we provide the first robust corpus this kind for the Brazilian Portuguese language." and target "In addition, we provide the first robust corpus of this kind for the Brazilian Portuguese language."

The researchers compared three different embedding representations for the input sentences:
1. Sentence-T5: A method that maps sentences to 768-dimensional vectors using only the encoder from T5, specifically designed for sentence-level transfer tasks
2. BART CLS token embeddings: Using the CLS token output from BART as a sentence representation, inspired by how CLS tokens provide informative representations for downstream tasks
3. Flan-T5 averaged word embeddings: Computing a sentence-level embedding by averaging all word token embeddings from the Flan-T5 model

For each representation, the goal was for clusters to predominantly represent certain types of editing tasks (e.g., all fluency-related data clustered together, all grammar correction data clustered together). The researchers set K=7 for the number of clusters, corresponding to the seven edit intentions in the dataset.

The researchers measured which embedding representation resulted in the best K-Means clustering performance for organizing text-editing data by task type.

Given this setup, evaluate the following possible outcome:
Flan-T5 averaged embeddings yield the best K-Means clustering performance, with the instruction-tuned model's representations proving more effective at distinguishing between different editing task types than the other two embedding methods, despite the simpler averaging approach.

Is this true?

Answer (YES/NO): NO